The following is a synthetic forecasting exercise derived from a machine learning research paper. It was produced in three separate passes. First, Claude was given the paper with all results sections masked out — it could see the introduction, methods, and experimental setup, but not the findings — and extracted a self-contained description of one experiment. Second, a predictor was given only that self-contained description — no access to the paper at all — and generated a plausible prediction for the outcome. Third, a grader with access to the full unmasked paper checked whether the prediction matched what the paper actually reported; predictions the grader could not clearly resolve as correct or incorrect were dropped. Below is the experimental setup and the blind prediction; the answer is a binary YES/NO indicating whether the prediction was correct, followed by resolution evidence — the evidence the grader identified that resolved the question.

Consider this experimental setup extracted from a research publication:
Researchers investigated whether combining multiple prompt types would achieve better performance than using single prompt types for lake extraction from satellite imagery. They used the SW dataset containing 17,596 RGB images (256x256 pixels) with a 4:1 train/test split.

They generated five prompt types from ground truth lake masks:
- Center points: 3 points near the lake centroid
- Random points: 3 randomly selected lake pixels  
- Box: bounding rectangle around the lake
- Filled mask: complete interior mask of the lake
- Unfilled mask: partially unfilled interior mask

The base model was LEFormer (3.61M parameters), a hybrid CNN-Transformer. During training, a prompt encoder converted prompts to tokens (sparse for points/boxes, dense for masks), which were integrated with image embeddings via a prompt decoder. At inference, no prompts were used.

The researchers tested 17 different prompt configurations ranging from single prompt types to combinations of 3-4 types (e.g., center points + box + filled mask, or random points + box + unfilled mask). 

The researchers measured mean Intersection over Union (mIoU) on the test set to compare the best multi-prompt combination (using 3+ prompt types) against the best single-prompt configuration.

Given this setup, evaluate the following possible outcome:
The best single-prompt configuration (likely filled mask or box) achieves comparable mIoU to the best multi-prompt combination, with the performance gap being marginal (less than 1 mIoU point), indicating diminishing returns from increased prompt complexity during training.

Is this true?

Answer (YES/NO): NO